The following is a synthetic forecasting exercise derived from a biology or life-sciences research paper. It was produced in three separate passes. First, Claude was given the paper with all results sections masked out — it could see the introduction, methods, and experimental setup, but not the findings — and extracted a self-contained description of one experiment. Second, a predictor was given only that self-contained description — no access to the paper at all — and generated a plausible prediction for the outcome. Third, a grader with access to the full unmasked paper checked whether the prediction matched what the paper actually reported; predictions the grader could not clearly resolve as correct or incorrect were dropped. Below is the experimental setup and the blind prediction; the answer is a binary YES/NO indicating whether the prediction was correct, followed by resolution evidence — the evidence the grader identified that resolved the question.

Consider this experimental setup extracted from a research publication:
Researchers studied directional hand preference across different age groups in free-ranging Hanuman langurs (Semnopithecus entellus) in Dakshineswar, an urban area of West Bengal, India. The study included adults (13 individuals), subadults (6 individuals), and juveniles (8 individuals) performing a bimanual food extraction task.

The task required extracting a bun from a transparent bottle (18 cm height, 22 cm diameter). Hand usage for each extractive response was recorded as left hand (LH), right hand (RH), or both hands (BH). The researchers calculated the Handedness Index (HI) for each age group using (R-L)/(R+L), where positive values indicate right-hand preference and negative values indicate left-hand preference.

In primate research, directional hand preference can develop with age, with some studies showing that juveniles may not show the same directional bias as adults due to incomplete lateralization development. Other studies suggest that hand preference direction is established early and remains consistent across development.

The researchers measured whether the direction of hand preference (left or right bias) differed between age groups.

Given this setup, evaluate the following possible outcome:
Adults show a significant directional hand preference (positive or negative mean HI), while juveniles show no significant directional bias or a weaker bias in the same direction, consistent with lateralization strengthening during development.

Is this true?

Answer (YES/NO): YES